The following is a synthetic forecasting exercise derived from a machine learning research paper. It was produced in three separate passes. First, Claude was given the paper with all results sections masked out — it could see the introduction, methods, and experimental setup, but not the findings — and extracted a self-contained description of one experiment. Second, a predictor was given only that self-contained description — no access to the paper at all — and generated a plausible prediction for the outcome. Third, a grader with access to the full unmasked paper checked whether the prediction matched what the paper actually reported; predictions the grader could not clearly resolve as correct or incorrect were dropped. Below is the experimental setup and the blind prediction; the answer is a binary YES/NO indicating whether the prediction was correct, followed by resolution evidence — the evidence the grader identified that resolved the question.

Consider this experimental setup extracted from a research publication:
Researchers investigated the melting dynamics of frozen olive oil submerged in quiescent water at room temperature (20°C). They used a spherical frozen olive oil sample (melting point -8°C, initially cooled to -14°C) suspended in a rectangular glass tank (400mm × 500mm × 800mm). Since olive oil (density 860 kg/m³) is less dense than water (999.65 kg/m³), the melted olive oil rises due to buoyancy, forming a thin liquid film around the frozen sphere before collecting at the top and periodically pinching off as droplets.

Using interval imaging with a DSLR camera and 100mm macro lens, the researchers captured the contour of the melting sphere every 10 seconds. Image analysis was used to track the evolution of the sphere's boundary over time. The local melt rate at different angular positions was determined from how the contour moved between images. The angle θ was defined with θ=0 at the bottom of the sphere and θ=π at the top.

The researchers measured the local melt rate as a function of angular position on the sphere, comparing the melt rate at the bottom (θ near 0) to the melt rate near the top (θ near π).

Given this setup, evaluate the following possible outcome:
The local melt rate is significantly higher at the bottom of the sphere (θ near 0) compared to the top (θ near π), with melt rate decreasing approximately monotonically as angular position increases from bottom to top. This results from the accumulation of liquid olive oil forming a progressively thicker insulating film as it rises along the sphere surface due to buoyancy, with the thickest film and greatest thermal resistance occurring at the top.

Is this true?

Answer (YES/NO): NO